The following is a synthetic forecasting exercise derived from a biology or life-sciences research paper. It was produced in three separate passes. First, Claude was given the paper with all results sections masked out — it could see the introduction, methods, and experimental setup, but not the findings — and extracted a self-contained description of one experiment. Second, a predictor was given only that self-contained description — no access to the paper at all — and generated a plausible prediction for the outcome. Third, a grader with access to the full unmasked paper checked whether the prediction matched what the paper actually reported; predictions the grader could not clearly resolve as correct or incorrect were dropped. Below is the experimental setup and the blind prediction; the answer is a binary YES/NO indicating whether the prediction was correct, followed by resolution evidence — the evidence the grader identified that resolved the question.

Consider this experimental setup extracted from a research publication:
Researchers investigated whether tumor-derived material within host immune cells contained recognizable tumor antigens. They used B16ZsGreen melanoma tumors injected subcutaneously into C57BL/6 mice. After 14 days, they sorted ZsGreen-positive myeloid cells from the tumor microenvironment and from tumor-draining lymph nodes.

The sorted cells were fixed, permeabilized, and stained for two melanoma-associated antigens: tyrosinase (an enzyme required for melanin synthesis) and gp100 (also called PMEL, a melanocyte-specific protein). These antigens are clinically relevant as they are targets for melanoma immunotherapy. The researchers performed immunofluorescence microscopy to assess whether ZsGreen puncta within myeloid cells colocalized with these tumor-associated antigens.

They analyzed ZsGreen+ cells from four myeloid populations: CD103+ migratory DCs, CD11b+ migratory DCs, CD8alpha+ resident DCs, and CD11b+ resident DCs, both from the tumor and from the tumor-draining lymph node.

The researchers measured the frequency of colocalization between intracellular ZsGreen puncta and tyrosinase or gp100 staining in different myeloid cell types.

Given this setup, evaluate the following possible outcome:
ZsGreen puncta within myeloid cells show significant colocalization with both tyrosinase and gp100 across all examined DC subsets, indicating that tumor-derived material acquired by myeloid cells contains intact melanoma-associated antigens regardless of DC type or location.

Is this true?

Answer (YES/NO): YES